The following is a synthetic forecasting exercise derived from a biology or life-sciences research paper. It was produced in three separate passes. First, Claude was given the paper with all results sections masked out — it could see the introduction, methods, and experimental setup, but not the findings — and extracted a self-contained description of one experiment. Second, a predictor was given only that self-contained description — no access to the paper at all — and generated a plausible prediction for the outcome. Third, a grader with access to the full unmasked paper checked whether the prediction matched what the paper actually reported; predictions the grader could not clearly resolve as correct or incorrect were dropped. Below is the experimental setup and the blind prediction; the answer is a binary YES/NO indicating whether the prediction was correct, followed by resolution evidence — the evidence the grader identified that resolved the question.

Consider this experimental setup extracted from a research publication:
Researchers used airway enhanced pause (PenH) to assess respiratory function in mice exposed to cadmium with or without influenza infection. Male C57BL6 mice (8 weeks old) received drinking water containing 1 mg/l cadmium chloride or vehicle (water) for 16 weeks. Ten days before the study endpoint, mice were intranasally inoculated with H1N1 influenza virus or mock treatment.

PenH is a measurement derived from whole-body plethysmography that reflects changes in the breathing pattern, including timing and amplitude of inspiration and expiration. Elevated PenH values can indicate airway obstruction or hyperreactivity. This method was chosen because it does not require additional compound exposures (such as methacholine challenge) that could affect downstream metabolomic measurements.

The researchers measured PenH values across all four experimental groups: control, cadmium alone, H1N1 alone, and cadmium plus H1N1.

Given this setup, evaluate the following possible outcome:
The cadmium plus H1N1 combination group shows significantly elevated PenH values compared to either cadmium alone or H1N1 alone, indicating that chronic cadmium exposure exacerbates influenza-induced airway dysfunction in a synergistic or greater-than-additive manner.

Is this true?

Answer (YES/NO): NO